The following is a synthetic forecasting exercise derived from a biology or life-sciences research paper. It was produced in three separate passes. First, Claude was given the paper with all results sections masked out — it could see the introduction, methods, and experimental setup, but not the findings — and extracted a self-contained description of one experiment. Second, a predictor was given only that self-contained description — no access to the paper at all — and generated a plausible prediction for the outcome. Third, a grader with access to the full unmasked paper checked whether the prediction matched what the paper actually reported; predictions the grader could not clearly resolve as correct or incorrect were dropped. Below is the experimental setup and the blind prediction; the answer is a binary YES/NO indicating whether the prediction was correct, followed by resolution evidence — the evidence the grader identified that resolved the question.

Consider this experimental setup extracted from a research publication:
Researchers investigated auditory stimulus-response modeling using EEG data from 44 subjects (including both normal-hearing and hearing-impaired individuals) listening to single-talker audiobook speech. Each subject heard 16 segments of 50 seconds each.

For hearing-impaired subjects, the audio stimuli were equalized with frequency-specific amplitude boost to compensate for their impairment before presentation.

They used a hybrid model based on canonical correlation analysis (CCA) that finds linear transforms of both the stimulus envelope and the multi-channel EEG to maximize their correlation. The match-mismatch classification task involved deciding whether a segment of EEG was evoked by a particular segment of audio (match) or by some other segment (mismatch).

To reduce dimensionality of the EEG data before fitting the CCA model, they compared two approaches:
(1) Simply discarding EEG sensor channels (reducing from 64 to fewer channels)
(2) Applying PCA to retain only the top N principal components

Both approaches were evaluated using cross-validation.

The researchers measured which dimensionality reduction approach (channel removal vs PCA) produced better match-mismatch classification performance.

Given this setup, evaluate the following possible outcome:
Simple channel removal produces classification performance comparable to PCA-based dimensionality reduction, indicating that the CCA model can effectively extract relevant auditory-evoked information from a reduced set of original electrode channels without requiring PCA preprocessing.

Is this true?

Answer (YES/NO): NO